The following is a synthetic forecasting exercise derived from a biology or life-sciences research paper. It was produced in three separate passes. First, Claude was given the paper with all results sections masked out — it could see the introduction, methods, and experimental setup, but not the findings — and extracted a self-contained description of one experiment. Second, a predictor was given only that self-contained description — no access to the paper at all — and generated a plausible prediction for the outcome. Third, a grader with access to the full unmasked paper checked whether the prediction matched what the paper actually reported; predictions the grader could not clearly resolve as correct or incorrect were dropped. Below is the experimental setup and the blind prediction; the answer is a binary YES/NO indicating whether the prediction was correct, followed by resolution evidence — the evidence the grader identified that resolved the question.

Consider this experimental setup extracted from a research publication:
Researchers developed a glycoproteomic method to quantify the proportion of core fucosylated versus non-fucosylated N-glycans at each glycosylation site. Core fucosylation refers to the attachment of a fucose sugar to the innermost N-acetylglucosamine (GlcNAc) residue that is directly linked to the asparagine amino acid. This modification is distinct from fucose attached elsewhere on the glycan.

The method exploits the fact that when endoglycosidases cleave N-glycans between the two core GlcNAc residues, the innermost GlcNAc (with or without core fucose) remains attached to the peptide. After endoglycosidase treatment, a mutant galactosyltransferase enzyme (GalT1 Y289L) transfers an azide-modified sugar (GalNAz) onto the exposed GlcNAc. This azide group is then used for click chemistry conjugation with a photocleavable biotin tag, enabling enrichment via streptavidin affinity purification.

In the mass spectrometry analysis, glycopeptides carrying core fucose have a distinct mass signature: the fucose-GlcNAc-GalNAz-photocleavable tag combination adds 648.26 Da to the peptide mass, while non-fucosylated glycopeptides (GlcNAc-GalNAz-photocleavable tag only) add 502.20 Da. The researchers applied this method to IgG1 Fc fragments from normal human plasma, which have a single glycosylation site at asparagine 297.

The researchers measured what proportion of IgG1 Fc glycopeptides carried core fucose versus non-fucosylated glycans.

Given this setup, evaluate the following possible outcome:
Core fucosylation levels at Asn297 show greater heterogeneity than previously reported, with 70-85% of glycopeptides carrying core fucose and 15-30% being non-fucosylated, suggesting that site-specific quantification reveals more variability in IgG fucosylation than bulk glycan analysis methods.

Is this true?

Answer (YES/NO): NO